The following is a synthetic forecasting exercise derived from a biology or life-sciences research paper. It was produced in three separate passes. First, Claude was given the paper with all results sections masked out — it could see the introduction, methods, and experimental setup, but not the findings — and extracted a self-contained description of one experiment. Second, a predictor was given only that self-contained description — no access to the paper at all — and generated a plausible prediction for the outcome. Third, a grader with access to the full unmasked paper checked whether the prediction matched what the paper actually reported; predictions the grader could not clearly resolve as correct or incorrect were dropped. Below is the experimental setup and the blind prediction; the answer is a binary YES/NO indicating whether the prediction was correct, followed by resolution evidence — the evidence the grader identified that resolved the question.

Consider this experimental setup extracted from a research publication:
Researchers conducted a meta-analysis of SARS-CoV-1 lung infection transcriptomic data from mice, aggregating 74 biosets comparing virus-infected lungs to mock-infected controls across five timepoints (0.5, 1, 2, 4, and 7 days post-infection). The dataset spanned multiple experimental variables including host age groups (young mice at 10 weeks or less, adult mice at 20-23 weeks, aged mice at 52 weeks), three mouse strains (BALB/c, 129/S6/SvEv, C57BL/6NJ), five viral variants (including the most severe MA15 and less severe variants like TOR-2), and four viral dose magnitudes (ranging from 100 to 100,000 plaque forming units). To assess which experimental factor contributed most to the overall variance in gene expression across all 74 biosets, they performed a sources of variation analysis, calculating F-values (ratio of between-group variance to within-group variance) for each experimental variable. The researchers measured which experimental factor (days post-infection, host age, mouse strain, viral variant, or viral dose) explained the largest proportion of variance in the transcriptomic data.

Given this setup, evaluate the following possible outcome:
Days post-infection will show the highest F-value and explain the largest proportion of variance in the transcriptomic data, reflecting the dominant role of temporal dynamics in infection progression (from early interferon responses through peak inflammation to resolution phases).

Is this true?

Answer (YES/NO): YES